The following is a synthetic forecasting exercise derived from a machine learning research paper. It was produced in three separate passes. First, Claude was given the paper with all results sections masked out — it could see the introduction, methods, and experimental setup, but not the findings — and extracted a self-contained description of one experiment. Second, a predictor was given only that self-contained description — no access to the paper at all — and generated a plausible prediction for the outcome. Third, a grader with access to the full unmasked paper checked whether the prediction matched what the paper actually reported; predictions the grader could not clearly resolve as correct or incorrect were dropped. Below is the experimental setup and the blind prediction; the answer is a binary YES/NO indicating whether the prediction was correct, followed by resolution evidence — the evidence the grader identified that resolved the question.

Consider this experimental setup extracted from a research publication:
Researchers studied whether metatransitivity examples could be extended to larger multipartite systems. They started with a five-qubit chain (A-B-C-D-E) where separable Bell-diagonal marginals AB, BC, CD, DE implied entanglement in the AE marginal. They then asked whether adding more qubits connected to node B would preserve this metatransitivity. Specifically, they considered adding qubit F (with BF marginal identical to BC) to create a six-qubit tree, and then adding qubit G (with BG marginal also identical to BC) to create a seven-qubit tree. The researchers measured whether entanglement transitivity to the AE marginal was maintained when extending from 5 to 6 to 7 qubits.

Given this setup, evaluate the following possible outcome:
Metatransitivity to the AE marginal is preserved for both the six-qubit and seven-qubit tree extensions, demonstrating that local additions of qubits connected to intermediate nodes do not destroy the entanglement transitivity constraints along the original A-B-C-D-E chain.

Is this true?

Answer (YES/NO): YES